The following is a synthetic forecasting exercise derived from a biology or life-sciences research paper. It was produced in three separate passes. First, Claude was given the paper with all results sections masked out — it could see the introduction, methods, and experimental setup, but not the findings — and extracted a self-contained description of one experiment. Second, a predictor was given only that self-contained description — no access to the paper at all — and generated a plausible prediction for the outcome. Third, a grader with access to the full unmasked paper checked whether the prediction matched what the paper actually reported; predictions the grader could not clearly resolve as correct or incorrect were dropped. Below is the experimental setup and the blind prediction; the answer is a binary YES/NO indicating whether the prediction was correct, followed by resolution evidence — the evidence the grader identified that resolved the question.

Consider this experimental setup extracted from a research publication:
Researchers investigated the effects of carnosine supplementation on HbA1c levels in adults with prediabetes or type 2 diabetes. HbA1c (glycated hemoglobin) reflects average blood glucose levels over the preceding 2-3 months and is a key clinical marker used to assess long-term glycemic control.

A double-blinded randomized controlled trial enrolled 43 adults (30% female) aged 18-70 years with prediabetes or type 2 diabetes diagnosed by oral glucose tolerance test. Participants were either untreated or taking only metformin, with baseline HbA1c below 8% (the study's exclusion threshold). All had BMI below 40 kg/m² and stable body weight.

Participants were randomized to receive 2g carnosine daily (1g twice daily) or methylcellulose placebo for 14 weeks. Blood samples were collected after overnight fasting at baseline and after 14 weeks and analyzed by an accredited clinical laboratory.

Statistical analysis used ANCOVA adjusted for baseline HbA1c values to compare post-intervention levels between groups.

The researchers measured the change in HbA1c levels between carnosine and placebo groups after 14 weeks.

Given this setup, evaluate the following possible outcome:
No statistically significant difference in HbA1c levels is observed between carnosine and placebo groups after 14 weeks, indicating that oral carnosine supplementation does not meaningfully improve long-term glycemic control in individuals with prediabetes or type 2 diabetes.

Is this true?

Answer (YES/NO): YES